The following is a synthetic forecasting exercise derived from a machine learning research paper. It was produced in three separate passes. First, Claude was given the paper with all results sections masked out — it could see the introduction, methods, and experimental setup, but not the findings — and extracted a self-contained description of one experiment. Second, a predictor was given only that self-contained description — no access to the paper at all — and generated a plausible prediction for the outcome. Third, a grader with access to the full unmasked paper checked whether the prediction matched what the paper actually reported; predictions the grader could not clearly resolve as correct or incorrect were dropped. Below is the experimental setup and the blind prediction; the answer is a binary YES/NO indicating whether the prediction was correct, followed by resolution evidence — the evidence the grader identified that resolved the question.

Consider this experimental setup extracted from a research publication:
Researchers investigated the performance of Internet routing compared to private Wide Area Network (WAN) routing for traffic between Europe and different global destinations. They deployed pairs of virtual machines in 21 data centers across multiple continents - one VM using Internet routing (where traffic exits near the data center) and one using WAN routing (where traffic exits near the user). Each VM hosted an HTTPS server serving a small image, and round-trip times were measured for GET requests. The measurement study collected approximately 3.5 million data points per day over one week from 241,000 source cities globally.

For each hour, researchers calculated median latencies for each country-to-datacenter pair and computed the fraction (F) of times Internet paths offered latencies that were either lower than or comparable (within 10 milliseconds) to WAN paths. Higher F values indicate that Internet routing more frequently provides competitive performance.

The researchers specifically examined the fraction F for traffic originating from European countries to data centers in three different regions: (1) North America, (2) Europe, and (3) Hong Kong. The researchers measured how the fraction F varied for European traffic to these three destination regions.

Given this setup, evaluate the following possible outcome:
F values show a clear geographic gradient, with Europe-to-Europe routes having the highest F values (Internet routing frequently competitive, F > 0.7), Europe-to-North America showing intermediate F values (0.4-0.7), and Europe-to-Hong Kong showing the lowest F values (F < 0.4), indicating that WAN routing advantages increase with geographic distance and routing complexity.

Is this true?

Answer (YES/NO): NO